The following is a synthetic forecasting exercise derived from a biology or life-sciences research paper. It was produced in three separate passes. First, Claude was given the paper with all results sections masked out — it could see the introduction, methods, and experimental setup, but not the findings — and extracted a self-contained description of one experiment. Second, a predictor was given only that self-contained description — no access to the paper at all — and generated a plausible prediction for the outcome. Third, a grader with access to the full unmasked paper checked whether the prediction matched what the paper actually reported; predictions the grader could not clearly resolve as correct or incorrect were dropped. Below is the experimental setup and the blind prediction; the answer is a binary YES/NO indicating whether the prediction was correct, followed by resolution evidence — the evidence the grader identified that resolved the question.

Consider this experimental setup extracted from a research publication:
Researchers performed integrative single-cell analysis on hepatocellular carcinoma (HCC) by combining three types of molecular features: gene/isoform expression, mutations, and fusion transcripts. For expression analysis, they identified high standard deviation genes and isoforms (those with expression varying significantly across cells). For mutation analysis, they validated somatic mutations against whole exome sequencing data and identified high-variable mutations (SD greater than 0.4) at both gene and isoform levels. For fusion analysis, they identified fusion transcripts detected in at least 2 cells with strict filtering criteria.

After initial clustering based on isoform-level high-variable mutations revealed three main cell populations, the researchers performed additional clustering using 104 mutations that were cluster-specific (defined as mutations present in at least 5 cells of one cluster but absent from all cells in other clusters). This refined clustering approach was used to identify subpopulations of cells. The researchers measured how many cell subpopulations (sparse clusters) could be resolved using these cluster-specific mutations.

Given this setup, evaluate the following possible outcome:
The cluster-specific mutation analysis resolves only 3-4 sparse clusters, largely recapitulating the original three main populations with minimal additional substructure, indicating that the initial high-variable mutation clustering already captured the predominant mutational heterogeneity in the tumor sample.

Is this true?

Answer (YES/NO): NO